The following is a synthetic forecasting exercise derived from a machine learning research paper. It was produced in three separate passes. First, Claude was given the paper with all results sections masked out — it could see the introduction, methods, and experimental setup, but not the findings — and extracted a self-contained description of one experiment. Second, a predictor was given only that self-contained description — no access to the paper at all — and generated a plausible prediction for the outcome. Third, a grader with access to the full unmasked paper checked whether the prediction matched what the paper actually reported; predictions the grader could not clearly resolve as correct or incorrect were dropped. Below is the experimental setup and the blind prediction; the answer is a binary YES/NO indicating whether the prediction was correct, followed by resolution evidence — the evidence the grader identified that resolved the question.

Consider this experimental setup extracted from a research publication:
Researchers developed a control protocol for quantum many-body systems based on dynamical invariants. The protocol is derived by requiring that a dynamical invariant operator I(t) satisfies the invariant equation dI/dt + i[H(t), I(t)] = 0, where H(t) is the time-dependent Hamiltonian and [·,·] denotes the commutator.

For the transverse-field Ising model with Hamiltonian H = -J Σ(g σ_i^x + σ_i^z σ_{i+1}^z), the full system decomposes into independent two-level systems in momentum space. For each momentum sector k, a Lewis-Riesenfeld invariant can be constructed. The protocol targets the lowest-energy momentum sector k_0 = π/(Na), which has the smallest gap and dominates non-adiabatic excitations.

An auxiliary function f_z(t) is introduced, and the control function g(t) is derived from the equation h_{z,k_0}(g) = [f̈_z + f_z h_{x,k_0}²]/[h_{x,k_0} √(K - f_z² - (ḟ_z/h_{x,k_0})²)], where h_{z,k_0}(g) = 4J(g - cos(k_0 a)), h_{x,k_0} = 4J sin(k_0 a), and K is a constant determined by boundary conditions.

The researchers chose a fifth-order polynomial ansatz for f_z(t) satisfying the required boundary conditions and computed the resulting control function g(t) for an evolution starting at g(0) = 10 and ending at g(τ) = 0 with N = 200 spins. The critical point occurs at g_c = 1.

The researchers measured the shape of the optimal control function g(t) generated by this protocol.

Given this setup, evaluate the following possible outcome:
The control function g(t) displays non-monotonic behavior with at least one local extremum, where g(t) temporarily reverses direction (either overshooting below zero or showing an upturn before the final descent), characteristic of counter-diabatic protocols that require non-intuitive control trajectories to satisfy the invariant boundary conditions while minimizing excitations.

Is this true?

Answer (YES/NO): NO